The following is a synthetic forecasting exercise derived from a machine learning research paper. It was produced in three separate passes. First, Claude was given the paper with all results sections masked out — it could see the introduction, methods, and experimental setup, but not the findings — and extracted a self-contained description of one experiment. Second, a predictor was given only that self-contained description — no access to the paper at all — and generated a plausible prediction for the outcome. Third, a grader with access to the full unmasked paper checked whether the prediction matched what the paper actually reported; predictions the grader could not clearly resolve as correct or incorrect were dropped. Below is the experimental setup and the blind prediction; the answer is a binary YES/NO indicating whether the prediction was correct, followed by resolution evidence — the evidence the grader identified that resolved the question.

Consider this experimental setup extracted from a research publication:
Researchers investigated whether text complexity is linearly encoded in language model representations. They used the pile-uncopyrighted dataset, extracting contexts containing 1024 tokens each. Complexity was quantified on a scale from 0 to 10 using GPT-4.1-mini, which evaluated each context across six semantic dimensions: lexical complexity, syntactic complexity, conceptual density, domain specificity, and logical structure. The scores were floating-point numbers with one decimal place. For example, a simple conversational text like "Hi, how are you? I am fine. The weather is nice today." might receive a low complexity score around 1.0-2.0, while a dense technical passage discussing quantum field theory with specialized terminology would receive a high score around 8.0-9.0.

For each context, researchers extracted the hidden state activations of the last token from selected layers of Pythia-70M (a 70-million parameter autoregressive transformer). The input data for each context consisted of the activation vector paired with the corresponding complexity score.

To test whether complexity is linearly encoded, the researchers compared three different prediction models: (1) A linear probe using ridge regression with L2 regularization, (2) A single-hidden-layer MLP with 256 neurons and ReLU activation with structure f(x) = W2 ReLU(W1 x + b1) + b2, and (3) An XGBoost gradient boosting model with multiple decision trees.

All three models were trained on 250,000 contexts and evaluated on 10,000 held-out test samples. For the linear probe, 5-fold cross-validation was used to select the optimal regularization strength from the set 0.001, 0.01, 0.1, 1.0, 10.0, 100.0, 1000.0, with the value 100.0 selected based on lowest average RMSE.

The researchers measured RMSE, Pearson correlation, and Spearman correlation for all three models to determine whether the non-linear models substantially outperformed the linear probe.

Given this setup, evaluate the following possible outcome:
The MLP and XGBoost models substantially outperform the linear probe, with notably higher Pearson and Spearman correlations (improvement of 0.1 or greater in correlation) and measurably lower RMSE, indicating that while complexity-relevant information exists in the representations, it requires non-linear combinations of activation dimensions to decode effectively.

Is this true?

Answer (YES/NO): NO